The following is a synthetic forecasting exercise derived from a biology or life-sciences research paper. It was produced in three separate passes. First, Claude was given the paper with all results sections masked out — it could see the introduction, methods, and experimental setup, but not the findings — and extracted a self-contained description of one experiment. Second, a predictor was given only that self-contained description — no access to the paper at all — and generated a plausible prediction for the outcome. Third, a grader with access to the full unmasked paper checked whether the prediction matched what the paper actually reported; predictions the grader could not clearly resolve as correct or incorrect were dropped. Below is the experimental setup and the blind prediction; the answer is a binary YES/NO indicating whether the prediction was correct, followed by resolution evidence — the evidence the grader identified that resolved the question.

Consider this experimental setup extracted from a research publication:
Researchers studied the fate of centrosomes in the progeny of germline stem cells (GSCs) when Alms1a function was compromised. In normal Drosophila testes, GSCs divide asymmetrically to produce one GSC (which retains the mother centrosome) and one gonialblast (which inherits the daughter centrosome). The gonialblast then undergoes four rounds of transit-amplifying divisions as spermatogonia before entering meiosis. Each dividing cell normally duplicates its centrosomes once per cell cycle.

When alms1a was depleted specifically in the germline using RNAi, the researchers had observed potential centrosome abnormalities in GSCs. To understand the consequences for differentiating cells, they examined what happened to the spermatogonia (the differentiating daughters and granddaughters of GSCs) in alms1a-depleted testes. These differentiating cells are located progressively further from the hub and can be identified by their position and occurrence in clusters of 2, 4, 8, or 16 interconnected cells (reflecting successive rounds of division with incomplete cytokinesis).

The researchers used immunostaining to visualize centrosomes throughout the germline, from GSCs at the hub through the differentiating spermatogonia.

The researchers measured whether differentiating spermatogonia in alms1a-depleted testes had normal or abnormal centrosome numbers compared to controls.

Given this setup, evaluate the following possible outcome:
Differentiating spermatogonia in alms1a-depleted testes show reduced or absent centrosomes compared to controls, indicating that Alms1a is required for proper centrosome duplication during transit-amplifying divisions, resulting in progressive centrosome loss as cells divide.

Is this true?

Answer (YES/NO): YES